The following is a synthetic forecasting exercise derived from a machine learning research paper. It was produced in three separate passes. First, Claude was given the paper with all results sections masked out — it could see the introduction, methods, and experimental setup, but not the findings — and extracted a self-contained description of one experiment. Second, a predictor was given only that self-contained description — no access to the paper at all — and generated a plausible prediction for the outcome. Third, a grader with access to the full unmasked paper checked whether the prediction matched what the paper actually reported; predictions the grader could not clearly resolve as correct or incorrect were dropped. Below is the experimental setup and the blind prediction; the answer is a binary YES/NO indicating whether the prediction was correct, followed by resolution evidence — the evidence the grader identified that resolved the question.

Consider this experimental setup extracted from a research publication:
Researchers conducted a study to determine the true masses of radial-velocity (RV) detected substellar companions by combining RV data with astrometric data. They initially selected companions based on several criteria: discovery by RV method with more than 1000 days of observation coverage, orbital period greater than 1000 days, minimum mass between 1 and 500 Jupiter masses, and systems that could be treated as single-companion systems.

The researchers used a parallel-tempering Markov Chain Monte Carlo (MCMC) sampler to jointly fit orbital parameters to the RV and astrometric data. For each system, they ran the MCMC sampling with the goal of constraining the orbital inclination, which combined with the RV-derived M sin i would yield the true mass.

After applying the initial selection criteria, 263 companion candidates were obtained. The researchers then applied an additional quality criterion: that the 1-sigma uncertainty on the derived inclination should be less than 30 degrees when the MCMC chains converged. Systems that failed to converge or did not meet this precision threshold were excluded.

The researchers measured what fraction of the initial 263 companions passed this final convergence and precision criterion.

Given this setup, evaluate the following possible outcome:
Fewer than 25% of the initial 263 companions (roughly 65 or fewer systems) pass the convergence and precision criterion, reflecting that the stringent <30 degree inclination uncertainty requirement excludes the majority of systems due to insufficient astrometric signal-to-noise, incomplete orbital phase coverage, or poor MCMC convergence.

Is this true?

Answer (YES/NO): NO